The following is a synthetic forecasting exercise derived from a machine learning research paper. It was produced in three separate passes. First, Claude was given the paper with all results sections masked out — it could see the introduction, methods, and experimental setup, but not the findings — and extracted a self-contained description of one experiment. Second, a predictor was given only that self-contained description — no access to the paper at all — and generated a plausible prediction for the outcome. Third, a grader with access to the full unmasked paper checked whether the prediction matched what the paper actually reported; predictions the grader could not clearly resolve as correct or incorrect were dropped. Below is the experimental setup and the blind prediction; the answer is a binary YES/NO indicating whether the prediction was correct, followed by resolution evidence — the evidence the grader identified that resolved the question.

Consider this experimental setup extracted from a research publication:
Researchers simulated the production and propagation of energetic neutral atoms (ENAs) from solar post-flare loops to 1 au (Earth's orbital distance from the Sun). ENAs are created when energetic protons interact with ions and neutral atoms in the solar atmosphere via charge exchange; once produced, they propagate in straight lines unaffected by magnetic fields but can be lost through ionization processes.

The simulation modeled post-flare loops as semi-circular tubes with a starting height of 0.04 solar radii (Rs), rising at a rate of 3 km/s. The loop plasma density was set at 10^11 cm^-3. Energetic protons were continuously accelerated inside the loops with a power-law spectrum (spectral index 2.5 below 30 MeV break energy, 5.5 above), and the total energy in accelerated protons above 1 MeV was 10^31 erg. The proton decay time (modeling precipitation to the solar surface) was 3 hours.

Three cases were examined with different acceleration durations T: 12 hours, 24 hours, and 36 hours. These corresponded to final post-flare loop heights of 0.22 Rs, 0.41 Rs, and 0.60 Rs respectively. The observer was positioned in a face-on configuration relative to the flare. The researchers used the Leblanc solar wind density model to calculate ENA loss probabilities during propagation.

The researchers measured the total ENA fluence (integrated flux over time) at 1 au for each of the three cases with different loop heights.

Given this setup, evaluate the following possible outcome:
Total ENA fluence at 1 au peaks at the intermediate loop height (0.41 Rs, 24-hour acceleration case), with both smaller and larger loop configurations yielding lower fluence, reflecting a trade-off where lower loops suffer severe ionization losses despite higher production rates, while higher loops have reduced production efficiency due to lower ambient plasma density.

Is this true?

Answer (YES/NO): NO